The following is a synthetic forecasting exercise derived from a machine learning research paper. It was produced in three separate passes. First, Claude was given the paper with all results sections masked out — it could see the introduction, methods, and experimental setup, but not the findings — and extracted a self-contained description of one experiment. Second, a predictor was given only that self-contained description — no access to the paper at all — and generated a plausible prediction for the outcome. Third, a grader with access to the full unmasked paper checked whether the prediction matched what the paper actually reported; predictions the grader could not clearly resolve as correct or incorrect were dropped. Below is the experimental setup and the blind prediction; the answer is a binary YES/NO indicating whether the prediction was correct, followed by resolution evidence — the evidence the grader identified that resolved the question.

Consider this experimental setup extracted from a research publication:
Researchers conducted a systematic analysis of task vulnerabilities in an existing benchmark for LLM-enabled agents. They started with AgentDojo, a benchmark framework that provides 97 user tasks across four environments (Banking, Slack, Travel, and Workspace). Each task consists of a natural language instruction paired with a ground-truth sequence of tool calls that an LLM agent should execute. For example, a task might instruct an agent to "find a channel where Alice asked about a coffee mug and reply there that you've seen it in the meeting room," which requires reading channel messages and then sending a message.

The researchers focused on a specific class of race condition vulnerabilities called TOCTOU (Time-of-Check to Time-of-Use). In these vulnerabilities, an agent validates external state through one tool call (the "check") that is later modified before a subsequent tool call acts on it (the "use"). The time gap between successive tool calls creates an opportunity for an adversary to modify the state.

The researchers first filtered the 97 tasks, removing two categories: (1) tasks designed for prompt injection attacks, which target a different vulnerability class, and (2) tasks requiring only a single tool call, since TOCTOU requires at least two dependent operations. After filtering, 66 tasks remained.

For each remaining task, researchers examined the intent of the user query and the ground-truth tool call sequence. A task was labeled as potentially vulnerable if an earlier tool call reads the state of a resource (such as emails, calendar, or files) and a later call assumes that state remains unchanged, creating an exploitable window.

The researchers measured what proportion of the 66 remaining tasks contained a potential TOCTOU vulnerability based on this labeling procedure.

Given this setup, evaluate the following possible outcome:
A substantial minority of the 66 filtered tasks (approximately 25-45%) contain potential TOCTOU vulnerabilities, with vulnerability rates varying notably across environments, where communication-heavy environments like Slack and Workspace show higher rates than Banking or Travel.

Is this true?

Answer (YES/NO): NO